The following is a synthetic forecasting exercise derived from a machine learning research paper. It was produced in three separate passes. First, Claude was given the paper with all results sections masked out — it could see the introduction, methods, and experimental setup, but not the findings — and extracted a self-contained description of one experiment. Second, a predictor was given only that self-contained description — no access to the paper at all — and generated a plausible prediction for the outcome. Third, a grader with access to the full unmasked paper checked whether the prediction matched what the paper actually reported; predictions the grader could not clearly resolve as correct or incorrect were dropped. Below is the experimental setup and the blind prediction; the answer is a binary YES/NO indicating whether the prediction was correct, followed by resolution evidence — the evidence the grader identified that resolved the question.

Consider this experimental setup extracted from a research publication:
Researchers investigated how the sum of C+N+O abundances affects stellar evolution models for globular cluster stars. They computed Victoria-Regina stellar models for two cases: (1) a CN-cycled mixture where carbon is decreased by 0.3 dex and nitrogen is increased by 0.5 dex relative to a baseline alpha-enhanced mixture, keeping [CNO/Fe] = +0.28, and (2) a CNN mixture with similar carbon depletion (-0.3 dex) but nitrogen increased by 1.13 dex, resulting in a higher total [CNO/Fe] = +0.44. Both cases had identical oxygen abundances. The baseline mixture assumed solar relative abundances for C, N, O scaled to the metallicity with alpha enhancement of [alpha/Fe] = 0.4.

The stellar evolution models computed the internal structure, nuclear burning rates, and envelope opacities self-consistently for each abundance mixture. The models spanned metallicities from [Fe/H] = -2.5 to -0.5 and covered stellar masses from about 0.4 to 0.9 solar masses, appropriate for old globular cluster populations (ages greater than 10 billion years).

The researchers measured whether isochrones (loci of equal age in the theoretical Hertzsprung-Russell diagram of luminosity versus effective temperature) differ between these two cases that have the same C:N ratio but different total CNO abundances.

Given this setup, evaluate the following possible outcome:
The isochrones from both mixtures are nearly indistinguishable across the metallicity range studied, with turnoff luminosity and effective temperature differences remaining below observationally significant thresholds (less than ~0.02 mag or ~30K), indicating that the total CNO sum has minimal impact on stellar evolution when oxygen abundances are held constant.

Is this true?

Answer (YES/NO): YES